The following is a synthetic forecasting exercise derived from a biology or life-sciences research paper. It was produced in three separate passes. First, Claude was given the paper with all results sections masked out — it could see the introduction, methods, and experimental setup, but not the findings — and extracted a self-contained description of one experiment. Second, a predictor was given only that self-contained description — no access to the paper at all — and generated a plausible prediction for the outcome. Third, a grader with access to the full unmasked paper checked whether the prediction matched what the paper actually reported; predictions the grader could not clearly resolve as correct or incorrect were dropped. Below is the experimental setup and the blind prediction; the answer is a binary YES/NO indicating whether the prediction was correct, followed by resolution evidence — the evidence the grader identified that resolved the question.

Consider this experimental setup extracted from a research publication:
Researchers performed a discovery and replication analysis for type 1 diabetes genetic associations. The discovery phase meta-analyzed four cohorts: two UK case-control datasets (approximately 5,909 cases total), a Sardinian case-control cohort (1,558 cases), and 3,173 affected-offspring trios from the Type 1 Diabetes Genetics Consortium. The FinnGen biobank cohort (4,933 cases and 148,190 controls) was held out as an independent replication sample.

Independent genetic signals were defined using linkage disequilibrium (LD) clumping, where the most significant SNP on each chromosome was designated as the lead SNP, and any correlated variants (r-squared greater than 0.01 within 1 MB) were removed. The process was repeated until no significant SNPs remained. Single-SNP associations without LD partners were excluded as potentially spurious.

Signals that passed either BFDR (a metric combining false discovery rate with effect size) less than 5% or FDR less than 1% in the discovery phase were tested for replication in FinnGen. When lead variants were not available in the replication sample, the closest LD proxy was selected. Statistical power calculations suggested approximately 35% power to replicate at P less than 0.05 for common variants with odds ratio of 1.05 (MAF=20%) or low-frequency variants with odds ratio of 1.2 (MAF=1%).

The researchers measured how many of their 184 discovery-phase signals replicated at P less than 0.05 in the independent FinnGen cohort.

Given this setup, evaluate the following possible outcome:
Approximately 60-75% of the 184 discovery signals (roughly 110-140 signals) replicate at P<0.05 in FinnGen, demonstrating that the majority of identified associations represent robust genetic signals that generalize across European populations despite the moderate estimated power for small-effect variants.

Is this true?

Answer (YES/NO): NO